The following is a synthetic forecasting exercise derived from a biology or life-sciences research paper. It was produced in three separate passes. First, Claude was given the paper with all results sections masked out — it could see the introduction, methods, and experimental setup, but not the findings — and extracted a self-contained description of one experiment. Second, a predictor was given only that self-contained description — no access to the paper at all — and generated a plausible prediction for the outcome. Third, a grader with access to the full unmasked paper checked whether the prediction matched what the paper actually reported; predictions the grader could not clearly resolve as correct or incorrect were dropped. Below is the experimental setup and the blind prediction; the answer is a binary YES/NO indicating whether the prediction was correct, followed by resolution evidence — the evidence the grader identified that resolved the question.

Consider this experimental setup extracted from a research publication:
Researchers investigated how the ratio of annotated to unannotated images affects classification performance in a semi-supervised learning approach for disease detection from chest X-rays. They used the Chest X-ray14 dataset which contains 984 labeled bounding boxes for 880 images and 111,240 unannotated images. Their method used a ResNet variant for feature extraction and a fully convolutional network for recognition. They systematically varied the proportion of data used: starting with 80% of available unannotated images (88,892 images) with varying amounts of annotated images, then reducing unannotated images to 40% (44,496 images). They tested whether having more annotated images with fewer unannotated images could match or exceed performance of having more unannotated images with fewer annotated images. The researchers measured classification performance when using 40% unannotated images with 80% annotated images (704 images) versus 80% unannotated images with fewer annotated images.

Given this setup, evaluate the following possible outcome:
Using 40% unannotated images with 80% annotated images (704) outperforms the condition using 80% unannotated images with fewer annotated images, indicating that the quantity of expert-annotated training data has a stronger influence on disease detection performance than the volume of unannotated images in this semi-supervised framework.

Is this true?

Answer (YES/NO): NO